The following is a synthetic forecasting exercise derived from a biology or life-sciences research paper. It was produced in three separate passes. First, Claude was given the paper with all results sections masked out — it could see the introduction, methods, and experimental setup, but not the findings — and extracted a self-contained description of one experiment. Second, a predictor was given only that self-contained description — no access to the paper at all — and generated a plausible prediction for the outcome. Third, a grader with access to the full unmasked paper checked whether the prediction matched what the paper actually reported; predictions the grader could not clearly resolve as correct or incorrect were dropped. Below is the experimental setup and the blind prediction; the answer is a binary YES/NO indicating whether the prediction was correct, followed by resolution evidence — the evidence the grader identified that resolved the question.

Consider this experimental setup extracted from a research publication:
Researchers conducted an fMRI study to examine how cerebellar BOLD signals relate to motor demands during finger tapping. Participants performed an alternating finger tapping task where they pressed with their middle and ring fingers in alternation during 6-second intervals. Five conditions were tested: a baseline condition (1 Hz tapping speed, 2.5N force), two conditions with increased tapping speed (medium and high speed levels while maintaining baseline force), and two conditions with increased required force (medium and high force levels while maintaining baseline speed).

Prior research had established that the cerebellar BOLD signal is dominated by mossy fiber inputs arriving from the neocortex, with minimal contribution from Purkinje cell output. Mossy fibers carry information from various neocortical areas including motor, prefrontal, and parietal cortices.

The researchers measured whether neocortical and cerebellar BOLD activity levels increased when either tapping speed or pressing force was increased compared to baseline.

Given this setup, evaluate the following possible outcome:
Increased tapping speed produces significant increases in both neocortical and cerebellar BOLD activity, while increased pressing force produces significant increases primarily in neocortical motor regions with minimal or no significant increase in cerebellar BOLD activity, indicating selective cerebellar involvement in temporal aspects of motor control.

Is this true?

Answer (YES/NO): NO